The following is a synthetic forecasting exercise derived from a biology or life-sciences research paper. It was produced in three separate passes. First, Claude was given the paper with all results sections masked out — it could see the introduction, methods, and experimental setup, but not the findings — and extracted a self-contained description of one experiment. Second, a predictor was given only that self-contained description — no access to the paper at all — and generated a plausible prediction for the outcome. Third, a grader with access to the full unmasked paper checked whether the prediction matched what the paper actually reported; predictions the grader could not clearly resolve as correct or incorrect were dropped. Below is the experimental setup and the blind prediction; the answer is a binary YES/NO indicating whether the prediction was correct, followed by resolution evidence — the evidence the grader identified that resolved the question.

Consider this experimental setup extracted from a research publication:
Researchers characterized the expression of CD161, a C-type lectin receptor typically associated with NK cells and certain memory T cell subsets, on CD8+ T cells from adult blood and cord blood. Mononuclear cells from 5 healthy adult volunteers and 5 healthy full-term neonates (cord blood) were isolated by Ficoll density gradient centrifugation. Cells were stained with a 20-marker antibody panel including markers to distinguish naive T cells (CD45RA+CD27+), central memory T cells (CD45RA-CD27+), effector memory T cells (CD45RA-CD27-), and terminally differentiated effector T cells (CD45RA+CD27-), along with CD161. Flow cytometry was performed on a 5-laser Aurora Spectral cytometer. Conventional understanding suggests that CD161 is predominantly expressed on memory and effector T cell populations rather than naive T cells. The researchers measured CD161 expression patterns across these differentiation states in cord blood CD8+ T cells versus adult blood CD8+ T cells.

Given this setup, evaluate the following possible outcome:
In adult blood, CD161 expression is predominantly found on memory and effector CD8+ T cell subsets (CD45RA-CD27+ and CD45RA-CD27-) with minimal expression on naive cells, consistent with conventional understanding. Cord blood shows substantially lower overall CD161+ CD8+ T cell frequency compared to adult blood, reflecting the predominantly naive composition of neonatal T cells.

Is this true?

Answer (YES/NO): NO